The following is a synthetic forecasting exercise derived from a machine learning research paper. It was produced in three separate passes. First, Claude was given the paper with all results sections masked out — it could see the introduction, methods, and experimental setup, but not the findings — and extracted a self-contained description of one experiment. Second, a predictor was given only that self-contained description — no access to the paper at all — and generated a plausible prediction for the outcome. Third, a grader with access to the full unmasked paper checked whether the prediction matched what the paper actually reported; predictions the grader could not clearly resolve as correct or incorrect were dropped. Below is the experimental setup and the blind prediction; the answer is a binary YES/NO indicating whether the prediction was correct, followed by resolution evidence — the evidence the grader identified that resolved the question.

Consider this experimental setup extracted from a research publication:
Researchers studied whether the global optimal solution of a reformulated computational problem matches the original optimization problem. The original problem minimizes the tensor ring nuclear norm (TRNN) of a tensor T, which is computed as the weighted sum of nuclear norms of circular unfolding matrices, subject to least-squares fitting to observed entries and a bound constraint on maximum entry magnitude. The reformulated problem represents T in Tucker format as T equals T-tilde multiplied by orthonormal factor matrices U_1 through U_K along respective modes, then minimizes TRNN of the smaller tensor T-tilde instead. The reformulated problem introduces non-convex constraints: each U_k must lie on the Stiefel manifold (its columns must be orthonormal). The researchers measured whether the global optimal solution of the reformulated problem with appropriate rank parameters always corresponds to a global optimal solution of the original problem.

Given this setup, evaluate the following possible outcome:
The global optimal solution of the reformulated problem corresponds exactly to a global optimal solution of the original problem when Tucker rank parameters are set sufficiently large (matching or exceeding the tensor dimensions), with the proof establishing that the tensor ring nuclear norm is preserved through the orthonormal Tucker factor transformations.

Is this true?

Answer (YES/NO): NO